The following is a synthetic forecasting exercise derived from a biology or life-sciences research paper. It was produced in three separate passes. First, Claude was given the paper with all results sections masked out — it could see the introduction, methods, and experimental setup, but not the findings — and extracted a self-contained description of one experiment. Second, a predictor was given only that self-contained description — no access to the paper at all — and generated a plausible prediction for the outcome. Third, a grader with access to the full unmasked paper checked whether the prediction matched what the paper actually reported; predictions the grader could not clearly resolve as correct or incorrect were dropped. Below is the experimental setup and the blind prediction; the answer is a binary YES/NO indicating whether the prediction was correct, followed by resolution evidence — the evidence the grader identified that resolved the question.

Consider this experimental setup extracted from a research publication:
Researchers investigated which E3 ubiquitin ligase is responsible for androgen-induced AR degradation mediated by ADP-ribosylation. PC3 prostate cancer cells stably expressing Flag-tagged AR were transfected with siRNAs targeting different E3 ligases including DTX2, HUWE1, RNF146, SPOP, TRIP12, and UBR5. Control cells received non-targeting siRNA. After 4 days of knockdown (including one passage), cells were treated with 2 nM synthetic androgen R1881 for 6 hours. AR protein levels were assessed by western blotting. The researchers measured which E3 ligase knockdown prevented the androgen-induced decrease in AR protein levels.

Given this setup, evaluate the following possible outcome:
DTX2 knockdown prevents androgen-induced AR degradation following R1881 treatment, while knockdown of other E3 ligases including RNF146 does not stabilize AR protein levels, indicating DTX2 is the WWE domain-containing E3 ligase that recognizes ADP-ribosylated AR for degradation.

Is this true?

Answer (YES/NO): NO